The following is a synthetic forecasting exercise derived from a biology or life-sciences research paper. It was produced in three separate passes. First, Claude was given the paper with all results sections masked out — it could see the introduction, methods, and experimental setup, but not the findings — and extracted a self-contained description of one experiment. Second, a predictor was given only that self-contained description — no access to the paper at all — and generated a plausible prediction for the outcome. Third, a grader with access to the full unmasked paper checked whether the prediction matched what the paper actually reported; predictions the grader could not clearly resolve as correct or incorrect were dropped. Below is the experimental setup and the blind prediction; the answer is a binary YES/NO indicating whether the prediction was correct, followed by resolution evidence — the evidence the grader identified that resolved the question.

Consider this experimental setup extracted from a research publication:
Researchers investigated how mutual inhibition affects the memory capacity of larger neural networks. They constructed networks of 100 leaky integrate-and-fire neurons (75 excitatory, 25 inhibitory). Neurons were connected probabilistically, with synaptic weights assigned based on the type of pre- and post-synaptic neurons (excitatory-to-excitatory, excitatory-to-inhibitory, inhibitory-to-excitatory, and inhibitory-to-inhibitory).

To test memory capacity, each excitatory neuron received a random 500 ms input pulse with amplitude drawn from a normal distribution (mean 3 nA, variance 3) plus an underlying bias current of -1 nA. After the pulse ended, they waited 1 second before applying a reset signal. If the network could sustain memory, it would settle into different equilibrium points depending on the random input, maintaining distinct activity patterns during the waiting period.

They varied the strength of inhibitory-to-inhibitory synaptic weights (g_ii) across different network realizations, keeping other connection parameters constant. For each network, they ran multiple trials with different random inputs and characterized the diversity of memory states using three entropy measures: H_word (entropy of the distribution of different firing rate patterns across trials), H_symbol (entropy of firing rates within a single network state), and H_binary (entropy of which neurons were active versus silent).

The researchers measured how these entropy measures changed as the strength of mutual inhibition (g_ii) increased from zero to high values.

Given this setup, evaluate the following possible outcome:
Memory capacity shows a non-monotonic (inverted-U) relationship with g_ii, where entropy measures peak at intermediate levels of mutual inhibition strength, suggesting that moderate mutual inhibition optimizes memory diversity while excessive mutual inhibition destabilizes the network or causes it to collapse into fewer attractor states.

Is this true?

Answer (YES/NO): NO